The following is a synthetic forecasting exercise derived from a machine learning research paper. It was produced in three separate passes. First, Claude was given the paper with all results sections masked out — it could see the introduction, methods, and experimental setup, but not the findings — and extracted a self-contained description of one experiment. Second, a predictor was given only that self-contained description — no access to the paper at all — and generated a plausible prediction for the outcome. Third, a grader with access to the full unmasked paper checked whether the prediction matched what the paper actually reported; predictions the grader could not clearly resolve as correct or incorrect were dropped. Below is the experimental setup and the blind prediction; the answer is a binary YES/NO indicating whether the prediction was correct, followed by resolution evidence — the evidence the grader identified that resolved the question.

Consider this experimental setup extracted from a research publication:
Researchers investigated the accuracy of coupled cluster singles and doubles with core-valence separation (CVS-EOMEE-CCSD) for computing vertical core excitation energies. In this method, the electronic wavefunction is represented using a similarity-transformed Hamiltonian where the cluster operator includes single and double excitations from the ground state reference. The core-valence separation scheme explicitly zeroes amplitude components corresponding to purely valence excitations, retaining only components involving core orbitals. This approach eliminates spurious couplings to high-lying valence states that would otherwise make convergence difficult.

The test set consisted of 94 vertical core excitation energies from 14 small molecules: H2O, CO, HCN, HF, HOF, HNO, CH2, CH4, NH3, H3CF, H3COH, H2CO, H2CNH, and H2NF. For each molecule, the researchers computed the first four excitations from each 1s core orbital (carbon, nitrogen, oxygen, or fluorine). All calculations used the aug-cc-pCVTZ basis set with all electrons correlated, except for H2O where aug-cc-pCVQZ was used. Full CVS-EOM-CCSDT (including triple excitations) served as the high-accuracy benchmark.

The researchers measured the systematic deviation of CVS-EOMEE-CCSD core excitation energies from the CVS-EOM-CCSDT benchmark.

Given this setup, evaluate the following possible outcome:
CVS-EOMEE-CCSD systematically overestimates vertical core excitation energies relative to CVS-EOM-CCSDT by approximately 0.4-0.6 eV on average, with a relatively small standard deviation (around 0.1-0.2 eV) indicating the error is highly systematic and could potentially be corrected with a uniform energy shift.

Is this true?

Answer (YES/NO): NO